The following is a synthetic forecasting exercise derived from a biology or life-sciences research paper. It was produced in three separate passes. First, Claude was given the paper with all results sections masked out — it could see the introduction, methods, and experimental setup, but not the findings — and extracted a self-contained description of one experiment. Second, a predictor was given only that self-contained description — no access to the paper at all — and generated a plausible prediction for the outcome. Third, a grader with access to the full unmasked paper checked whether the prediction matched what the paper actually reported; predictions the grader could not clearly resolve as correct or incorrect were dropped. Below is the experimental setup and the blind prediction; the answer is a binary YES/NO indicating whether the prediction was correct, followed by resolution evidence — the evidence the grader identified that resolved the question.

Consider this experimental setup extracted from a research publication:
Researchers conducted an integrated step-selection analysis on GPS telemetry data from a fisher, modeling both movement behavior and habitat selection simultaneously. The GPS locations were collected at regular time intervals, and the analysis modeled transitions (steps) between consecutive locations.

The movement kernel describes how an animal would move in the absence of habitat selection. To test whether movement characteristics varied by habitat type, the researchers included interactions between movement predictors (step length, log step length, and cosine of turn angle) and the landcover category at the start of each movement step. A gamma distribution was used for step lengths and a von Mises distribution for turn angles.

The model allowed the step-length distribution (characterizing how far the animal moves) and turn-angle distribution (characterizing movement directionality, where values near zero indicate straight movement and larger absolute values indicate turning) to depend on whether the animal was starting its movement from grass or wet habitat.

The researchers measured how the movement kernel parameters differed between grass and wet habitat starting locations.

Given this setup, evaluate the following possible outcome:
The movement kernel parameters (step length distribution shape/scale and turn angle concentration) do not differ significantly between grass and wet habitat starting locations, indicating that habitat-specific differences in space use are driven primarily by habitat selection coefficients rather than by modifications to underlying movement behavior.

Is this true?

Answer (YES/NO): NO